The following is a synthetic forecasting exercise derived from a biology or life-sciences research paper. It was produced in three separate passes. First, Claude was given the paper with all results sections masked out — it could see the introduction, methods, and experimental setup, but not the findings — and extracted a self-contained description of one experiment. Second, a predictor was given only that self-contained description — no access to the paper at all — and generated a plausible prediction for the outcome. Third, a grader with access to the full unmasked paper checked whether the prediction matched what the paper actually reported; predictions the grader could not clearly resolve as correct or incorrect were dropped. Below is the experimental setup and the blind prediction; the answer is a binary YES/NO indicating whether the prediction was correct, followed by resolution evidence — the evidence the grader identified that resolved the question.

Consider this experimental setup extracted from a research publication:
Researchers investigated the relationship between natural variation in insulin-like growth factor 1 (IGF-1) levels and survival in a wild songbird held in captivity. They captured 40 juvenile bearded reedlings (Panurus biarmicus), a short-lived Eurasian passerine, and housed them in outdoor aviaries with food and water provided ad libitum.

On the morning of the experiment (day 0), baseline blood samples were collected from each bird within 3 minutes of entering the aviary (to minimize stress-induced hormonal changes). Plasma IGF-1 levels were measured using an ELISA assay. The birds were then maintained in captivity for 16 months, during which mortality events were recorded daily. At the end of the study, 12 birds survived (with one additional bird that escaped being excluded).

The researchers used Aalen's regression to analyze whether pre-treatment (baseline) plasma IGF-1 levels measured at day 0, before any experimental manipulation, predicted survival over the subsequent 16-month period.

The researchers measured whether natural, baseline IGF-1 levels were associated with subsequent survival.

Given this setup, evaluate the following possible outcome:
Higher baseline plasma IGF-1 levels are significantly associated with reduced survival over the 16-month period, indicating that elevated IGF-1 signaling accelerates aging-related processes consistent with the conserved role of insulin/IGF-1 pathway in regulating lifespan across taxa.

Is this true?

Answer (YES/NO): NO